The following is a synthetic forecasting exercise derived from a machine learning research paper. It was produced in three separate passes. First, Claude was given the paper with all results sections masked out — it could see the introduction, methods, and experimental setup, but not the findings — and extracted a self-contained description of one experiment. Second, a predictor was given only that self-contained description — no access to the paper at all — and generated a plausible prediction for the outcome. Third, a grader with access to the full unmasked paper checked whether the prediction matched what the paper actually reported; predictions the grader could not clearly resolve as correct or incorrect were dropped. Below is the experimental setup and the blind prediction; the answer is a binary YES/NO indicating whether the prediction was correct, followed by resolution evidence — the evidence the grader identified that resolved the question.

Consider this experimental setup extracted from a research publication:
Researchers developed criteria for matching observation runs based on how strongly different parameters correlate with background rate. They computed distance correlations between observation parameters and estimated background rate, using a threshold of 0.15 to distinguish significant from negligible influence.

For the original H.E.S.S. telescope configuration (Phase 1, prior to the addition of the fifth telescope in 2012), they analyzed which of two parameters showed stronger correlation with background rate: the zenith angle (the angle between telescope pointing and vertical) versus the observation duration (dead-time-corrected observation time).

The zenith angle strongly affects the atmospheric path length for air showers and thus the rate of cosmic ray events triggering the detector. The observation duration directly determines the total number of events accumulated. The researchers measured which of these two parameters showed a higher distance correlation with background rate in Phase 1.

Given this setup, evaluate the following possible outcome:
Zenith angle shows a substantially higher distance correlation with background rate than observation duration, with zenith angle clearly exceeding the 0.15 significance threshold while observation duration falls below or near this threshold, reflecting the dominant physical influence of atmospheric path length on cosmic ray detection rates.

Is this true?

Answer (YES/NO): NO